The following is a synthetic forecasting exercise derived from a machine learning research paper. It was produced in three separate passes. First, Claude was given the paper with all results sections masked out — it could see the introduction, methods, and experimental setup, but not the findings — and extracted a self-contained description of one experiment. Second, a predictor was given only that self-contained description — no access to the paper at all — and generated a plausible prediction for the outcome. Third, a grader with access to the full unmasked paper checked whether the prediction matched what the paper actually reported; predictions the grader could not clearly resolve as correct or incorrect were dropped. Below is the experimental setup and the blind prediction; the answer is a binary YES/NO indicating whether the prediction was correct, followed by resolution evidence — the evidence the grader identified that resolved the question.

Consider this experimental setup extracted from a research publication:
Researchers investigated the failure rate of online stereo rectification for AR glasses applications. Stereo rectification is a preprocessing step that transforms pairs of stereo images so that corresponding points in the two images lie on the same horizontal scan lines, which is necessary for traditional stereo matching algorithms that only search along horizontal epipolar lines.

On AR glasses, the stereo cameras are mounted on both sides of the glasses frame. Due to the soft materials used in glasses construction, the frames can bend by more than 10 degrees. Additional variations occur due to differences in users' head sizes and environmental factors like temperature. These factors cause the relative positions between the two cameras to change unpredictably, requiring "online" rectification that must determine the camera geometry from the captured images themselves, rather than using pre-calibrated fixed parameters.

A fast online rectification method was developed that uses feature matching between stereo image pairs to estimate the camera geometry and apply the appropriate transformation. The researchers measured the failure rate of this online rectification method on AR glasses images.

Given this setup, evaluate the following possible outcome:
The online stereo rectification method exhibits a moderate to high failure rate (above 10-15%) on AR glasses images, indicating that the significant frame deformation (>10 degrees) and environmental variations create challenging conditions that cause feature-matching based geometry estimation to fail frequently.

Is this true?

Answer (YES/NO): YES